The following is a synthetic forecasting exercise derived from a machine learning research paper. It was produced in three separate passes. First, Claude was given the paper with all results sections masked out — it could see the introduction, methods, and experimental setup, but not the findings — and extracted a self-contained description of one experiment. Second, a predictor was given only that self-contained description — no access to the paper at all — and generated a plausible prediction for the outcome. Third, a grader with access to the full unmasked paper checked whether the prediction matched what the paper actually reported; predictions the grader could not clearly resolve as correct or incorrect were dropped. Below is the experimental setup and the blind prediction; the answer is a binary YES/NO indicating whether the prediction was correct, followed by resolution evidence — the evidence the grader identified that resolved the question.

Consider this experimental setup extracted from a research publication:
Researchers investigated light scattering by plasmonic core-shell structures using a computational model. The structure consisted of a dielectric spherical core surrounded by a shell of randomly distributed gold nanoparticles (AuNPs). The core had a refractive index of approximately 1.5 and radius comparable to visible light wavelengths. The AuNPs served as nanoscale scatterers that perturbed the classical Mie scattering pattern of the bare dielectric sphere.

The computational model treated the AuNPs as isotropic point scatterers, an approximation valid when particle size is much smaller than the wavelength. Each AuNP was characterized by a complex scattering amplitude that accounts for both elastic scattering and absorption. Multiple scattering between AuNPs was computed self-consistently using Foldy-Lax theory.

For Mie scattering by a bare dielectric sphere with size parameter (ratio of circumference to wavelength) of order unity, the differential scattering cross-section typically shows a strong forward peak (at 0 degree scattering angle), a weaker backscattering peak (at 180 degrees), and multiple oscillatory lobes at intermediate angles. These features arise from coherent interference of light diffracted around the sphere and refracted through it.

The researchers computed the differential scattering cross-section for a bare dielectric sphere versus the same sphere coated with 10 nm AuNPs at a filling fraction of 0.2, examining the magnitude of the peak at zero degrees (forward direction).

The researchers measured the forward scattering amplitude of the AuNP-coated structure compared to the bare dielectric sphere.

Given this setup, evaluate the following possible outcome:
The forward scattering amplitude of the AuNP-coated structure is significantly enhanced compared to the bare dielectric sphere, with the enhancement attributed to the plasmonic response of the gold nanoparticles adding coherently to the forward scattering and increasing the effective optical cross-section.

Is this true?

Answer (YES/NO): NO